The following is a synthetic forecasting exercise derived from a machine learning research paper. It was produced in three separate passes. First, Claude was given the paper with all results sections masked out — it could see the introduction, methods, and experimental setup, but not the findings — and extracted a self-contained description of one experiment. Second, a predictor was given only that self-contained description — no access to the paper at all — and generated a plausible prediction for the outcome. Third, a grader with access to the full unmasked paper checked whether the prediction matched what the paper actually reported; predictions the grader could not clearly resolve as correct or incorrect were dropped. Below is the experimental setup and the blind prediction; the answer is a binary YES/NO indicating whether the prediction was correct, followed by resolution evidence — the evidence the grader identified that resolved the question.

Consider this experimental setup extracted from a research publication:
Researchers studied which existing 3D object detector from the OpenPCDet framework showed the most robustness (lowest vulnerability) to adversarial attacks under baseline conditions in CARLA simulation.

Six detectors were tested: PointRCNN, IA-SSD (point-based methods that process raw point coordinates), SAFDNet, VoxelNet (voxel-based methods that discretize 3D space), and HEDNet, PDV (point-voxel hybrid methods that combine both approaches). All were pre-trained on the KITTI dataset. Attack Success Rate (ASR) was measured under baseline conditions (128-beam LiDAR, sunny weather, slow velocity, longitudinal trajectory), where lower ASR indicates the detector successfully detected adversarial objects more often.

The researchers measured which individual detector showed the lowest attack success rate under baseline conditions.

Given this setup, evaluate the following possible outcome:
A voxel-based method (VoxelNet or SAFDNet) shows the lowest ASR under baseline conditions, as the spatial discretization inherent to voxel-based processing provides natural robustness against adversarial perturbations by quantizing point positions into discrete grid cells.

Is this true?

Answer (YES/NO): NO